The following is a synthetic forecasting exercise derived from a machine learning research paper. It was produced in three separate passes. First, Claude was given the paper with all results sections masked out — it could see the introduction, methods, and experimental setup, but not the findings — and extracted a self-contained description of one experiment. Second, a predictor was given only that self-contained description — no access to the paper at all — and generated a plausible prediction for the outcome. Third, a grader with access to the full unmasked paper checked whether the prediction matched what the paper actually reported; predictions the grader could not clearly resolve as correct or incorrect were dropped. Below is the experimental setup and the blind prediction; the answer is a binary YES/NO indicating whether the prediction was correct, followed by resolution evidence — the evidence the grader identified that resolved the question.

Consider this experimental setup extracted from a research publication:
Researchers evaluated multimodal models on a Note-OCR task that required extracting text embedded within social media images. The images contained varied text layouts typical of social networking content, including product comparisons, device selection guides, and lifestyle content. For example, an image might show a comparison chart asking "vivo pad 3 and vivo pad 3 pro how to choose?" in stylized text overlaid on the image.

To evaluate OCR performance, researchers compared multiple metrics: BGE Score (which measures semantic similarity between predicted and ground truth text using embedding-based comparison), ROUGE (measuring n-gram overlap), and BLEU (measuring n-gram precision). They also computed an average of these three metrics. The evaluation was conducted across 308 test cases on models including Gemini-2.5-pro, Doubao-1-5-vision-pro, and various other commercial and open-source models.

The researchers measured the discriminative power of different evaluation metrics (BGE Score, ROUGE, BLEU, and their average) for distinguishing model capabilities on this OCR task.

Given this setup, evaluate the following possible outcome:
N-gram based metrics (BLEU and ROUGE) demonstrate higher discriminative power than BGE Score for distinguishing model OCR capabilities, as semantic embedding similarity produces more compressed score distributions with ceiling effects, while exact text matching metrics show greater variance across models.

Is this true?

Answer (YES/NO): NO